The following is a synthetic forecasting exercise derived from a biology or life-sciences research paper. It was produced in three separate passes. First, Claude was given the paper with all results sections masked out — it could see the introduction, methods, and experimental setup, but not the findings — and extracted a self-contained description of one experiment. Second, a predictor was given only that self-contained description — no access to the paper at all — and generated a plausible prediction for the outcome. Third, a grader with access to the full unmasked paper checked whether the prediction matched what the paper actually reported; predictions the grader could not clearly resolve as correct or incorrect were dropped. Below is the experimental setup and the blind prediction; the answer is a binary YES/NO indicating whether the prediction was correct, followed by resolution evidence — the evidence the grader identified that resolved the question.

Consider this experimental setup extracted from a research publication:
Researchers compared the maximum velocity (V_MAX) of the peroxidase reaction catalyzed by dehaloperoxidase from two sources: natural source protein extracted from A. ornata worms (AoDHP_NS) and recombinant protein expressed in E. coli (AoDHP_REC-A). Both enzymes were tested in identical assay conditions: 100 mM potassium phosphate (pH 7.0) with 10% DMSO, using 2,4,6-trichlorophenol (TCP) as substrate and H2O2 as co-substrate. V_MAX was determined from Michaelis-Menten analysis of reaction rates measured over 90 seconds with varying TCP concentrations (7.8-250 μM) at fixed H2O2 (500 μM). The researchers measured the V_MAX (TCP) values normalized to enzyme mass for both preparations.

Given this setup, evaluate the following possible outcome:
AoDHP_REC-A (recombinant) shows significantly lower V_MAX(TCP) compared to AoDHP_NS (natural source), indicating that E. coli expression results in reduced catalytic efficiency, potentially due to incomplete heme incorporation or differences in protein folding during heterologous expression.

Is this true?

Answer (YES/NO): NO